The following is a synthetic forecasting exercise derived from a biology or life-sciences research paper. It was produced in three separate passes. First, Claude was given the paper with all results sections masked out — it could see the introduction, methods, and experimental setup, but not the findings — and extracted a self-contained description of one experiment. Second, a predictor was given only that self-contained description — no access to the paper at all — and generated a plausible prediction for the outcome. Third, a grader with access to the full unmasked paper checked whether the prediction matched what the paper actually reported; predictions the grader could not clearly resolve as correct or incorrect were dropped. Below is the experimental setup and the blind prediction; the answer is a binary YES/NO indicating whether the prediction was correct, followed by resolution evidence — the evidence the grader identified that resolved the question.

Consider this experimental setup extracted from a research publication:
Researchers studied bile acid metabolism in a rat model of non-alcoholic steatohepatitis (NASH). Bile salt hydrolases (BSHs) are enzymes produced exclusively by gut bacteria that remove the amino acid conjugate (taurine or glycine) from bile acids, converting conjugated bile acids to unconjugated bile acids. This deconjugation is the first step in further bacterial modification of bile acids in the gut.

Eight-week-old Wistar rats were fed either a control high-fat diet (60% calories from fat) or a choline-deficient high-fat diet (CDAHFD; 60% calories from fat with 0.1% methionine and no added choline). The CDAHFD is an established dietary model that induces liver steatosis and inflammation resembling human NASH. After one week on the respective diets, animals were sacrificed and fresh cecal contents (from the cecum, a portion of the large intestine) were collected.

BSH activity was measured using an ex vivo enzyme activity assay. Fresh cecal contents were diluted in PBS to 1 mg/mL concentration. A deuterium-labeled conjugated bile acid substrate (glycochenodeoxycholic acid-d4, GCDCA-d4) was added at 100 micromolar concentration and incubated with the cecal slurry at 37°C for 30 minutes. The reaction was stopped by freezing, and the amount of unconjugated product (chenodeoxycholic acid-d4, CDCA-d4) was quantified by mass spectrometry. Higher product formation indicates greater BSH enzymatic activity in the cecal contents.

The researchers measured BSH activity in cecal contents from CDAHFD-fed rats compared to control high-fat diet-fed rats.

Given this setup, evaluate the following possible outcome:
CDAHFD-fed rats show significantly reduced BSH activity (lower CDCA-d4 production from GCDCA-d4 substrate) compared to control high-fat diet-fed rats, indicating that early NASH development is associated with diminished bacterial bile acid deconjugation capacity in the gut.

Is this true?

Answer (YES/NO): NO